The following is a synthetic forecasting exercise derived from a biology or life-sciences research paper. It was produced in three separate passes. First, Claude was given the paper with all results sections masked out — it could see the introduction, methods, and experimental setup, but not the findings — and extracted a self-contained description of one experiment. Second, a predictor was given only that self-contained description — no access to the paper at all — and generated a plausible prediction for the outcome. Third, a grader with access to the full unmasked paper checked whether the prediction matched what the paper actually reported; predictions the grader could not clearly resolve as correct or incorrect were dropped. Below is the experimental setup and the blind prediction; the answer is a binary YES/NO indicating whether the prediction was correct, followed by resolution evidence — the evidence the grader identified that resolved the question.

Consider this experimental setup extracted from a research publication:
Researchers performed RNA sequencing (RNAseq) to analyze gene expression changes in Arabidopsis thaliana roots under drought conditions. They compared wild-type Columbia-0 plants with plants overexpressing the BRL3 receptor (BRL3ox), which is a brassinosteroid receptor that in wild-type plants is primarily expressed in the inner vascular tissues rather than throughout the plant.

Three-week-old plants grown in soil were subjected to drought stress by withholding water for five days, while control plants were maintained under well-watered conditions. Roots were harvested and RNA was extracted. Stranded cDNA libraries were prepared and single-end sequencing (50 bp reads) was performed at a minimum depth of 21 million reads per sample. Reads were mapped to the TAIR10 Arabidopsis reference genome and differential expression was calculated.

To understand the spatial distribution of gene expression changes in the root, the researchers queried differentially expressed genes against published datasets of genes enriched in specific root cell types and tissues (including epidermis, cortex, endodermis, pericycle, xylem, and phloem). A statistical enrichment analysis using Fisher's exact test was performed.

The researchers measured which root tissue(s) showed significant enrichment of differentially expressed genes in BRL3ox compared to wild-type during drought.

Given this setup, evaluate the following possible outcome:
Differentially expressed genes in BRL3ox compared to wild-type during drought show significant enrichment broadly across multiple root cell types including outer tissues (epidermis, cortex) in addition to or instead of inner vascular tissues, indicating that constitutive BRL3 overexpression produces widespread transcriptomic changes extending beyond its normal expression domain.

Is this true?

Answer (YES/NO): YES